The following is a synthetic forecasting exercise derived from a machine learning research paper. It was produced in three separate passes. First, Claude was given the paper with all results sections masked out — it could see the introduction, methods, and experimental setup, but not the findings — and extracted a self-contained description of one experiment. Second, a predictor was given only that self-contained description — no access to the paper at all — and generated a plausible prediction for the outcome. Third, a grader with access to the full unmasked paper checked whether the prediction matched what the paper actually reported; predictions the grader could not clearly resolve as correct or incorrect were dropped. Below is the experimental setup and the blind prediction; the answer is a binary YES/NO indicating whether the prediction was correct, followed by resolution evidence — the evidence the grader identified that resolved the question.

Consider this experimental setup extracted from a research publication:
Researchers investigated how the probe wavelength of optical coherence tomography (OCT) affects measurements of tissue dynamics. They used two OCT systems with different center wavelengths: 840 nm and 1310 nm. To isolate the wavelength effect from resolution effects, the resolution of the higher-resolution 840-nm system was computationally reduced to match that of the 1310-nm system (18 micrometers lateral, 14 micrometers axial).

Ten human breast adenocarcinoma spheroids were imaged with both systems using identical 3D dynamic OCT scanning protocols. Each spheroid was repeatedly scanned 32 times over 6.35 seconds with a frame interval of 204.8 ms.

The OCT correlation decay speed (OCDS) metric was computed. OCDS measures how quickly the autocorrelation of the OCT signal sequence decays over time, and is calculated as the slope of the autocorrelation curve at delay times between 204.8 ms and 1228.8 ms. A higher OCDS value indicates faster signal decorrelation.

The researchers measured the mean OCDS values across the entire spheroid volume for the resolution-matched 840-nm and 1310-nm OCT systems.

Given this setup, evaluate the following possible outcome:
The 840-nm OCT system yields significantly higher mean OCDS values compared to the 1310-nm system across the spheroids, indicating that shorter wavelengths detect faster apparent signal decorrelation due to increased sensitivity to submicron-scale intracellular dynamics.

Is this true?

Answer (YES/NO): NO